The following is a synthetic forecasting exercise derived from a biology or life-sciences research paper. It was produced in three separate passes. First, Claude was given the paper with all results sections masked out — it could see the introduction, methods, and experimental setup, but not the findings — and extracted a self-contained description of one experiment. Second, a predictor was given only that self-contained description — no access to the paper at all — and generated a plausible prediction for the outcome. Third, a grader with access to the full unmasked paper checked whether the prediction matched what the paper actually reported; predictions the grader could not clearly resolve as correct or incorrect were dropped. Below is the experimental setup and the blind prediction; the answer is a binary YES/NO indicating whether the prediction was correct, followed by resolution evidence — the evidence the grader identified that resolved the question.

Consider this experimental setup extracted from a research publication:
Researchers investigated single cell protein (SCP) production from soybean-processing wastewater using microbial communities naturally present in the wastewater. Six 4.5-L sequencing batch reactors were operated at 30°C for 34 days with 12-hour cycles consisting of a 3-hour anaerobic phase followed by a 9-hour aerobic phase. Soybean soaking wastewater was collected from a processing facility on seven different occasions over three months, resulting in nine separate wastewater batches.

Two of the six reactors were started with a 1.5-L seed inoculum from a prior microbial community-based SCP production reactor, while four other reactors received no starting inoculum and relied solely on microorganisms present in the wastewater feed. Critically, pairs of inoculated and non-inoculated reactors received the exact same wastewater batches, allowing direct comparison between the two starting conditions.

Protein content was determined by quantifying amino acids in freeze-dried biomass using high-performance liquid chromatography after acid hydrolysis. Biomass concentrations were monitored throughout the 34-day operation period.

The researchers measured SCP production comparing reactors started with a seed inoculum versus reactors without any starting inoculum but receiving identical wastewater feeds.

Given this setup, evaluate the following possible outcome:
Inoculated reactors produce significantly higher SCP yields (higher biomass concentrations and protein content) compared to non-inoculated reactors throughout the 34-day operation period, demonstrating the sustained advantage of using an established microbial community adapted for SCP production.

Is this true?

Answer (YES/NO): NO